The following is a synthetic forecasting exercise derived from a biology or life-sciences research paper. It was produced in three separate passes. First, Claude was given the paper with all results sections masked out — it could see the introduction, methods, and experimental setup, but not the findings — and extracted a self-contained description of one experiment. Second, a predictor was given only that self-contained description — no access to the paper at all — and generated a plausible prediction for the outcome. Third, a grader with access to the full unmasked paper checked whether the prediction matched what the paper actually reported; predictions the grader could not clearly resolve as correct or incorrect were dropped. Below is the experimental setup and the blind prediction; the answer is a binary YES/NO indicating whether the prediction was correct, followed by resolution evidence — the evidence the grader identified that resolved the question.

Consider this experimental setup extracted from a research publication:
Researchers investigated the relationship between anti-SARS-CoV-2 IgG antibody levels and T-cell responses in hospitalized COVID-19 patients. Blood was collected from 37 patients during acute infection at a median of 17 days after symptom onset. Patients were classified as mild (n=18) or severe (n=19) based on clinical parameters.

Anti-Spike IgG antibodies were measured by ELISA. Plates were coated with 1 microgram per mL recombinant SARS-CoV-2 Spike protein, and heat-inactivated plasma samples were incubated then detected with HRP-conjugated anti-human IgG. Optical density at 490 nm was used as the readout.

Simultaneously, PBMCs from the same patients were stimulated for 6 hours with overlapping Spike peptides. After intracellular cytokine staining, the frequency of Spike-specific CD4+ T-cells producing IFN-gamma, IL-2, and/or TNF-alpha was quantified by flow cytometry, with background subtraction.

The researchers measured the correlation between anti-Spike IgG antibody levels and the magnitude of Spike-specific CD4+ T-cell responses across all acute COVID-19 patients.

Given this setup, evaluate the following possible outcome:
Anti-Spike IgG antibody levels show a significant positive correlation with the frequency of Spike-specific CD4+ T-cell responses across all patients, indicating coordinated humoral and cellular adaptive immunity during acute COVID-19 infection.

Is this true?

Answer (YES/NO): NO